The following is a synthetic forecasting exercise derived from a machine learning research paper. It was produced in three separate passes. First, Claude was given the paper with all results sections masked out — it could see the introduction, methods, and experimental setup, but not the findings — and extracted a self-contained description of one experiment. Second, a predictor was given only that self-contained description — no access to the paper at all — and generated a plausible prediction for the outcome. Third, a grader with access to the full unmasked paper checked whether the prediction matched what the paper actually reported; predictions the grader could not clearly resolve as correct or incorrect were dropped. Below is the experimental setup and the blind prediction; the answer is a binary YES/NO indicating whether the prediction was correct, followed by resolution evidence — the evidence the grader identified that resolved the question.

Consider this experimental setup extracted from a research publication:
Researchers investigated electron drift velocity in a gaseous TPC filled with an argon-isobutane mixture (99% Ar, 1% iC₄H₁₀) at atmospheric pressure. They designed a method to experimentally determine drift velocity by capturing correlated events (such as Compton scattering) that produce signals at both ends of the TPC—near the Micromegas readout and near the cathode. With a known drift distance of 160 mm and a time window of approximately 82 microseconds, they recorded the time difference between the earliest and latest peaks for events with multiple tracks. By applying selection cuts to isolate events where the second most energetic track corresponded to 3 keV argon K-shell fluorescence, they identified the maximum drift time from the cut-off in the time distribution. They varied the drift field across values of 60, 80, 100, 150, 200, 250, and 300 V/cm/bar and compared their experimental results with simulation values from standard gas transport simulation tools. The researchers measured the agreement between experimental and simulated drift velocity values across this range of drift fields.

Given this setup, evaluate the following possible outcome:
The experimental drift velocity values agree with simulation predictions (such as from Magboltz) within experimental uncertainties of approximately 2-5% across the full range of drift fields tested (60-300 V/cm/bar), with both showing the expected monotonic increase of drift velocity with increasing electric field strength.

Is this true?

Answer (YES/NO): NO